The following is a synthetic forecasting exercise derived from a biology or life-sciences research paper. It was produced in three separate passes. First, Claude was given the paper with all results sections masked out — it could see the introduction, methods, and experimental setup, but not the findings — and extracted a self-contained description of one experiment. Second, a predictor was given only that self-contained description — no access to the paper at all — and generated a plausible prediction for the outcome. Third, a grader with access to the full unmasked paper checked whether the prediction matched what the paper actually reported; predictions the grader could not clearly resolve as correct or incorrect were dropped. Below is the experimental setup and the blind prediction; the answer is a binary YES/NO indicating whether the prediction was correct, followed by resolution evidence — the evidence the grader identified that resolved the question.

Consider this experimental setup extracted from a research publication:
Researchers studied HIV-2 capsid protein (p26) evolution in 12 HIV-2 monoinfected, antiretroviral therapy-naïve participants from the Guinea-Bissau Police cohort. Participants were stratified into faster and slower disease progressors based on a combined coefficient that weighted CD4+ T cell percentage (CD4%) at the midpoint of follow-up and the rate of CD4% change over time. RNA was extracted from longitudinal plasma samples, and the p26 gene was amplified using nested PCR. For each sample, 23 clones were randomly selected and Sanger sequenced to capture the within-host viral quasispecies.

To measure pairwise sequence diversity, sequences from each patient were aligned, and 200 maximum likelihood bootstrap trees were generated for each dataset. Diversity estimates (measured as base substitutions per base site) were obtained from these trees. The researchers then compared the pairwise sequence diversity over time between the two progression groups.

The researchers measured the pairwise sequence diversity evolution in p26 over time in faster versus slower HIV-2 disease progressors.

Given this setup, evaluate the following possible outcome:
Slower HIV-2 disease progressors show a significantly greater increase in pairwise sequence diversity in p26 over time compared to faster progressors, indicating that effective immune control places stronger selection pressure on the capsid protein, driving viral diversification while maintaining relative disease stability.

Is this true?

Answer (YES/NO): NO